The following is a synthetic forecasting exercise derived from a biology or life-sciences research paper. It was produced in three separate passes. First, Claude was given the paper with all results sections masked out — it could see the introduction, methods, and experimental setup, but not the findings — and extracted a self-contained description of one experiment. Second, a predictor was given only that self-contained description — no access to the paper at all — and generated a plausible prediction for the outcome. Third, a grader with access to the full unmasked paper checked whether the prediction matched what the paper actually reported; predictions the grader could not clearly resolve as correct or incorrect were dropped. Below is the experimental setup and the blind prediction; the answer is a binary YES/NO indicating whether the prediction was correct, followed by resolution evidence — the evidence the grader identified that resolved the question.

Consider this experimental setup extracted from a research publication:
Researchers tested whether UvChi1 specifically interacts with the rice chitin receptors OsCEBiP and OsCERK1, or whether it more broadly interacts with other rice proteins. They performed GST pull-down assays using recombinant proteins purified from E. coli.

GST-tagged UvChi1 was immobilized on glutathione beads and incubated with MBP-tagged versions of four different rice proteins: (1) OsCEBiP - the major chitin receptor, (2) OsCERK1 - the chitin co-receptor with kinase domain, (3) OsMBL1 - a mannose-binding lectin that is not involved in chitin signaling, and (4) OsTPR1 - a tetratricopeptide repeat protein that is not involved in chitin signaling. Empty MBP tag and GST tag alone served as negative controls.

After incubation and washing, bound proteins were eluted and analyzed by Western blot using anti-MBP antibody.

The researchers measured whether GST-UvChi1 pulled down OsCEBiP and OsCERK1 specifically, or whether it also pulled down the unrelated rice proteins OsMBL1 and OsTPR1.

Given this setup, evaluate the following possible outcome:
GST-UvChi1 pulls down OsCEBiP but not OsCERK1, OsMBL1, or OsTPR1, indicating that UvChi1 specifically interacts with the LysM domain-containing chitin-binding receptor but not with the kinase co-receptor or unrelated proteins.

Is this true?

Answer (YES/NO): NO